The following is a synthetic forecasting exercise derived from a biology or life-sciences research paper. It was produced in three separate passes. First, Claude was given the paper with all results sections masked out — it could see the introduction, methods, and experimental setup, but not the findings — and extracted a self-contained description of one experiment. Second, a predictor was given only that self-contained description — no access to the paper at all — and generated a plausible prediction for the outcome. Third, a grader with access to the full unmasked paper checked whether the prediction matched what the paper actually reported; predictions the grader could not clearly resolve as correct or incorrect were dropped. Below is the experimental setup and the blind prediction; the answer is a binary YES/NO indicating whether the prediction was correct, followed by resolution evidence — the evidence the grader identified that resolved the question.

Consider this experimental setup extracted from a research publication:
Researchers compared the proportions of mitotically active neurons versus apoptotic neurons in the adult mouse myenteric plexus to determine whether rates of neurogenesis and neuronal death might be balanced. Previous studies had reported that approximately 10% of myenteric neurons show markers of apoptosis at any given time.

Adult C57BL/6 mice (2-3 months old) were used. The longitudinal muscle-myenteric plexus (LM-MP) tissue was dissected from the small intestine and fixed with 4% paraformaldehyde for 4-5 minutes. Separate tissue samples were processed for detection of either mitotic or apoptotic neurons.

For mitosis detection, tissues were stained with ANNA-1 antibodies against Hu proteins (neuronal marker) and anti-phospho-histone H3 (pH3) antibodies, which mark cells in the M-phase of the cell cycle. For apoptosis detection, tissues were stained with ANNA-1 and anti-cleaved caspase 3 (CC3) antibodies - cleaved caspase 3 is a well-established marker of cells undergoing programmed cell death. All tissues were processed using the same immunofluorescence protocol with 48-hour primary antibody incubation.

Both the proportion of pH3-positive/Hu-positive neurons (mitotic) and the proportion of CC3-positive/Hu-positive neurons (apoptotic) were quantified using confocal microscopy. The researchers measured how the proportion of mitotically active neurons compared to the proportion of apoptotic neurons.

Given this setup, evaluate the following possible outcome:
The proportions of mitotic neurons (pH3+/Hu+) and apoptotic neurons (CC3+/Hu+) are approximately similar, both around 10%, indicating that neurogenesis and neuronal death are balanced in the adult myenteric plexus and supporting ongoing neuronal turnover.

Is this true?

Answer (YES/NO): YES